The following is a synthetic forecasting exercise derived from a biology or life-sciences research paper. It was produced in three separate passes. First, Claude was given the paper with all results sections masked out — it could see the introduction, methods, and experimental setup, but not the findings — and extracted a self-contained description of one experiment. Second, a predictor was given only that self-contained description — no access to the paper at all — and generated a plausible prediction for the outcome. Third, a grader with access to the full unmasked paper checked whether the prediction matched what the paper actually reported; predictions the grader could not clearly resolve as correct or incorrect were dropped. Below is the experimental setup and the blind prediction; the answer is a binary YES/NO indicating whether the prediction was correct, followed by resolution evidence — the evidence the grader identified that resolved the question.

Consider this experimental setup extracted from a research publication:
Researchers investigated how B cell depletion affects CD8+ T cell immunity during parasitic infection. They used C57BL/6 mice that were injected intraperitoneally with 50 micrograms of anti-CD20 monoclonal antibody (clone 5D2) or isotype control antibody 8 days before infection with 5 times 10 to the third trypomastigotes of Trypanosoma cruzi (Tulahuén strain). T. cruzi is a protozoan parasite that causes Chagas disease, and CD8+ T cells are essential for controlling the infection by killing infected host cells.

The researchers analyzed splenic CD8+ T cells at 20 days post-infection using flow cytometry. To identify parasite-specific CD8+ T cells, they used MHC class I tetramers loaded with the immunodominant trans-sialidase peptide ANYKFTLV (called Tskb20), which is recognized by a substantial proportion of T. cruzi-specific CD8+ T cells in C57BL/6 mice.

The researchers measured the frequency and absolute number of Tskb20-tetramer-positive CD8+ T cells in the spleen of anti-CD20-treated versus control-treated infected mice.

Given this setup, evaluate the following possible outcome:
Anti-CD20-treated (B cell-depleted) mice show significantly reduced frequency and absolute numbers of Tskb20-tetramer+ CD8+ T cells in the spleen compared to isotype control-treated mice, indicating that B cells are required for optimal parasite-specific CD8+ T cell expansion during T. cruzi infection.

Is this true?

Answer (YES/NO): NO